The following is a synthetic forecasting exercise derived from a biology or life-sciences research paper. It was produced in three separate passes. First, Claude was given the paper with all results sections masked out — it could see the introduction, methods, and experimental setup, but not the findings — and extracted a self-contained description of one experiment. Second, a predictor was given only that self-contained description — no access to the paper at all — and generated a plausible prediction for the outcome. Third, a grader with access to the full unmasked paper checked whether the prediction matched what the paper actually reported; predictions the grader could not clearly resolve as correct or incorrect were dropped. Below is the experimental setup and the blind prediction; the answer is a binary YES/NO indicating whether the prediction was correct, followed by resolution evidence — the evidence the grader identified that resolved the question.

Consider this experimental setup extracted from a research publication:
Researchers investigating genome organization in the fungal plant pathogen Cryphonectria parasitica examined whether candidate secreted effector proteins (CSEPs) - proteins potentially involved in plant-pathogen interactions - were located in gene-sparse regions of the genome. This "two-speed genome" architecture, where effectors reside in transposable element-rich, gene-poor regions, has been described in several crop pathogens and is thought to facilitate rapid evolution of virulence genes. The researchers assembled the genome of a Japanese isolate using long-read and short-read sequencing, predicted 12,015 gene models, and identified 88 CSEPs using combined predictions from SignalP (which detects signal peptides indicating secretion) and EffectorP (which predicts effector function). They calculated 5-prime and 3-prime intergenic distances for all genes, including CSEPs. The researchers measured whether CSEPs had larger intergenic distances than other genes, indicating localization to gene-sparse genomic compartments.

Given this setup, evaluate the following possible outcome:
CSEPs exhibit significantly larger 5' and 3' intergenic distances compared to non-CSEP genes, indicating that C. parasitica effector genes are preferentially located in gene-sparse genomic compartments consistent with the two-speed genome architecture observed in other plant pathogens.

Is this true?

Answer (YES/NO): NO